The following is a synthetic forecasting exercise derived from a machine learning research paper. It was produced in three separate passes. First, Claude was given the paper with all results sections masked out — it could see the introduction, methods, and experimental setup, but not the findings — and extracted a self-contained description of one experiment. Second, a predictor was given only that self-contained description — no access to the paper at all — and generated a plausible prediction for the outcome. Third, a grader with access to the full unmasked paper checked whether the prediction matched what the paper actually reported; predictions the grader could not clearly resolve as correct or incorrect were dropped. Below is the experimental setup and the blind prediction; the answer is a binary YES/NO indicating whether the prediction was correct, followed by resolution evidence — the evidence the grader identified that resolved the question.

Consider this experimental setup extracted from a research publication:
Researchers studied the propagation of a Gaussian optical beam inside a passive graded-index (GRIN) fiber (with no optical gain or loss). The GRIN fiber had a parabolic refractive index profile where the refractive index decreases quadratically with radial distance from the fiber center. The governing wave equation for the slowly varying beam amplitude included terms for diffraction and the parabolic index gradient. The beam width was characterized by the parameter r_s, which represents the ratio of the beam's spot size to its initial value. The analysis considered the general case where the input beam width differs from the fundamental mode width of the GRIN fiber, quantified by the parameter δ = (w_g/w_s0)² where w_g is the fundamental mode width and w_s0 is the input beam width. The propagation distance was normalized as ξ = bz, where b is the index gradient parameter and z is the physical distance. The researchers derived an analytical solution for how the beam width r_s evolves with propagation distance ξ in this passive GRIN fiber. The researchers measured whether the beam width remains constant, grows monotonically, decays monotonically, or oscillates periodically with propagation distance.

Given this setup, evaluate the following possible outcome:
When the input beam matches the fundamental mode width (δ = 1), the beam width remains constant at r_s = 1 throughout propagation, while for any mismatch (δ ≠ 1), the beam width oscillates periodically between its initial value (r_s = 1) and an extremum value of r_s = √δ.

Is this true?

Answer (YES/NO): NO